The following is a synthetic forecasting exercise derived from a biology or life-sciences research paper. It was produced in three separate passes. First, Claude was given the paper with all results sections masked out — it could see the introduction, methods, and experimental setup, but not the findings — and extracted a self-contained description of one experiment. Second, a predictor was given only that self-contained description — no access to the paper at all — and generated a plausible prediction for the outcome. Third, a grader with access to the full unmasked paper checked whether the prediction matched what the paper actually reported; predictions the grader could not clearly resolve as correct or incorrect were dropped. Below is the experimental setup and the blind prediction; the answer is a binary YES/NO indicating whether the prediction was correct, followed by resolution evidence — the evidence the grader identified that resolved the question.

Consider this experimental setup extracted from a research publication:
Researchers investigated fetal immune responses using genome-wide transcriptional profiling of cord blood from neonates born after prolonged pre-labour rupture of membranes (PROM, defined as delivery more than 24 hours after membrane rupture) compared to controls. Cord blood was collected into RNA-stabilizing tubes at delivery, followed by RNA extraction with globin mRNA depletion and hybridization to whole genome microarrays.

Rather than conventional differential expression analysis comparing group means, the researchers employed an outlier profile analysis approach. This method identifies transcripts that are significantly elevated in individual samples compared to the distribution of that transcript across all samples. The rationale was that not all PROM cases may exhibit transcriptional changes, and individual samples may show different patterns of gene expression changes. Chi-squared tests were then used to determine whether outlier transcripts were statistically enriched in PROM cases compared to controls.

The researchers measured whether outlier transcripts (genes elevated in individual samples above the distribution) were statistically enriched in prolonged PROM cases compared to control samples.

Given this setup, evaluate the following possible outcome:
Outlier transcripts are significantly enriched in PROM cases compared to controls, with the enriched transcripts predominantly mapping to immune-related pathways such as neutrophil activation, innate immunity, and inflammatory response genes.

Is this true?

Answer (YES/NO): YES